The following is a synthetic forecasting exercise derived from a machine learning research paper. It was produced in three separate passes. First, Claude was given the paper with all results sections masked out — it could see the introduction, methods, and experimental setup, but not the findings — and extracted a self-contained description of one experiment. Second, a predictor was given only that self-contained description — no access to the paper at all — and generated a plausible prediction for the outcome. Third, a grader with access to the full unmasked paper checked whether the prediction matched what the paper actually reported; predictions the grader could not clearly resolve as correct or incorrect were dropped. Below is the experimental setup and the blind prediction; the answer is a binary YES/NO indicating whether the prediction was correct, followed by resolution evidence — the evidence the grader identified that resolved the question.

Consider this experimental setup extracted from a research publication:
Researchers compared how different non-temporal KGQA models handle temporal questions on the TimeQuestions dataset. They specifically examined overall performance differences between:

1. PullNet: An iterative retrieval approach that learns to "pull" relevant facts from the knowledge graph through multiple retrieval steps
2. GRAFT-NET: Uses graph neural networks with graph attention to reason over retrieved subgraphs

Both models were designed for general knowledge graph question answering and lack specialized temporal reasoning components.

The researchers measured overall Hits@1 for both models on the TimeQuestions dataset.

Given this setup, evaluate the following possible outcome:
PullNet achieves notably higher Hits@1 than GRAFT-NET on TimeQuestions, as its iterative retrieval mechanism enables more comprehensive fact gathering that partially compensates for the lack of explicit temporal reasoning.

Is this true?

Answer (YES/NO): NO